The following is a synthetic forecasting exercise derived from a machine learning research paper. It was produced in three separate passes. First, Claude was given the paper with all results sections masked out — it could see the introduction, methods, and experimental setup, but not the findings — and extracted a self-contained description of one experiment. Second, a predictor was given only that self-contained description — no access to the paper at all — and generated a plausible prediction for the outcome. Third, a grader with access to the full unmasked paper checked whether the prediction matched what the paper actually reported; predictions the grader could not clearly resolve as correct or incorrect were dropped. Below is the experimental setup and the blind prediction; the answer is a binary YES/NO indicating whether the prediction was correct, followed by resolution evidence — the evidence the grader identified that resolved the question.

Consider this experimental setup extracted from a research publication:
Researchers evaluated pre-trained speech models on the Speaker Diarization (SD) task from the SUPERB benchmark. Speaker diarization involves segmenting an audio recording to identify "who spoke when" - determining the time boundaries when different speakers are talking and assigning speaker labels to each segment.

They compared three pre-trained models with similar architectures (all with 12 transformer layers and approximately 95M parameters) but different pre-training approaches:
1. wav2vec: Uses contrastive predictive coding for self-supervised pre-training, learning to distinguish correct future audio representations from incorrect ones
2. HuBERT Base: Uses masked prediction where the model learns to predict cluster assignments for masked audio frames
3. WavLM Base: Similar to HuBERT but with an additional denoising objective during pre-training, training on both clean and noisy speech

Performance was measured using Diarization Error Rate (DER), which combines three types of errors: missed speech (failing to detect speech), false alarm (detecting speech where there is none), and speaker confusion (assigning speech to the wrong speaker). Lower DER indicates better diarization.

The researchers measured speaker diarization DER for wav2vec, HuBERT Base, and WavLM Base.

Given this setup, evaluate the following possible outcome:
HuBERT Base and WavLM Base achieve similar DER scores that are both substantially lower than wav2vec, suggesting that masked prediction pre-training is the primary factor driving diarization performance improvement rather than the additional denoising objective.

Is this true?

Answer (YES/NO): NO